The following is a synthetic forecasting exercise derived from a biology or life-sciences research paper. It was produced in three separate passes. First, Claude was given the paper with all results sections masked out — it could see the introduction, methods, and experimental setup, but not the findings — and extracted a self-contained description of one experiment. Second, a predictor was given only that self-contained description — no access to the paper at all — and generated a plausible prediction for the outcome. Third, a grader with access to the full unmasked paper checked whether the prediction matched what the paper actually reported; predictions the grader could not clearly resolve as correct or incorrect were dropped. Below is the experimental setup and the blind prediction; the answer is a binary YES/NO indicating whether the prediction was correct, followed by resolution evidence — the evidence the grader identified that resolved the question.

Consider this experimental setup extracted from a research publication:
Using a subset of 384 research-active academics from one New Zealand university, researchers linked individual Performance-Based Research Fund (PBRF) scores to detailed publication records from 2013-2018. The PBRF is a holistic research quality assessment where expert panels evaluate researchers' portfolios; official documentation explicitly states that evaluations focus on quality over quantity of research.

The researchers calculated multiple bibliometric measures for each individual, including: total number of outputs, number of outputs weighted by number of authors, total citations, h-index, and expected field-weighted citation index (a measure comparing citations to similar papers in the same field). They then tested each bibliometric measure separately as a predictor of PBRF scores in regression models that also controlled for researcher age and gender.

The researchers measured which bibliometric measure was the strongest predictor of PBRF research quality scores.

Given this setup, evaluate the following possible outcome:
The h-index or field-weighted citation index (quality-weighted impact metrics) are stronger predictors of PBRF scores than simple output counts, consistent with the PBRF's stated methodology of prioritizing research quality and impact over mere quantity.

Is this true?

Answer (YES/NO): NO